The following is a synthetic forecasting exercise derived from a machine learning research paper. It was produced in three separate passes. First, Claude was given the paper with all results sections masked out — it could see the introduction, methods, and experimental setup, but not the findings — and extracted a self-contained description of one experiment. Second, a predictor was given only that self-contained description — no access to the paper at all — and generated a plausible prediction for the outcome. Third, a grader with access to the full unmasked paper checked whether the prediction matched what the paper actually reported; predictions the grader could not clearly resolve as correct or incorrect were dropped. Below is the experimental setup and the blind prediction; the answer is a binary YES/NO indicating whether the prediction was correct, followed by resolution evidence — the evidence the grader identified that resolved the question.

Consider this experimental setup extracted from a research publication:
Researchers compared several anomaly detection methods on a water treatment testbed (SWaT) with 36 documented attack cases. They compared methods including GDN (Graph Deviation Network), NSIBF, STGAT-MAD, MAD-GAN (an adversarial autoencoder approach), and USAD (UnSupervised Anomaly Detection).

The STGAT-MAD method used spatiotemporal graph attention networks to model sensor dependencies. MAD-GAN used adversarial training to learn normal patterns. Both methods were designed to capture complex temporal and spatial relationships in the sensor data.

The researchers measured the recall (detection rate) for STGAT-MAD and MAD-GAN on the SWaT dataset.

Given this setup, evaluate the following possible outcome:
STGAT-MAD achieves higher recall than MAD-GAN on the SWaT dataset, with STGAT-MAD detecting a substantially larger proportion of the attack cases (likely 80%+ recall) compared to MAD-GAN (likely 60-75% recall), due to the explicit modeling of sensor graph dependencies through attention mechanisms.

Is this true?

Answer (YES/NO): YES